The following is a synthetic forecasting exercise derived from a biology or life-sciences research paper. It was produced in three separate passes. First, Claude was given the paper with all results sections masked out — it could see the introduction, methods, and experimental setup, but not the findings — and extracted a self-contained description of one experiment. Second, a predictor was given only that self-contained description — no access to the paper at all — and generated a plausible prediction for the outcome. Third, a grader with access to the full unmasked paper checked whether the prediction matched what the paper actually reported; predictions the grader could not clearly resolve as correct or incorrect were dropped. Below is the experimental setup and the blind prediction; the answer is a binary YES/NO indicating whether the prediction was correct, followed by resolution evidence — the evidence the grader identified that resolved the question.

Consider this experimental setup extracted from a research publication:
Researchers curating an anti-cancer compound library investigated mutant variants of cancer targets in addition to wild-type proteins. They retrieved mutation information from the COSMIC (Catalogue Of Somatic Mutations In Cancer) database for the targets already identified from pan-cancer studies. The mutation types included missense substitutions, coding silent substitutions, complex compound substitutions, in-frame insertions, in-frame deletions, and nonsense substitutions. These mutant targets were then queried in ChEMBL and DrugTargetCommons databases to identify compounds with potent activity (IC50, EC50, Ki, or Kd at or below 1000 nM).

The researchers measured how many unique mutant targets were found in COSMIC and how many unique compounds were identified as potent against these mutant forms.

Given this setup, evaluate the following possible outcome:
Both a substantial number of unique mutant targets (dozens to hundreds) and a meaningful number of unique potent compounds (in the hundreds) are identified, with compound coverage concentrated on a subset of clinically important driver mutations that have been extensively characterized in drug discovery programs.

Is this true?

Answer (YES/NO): YES